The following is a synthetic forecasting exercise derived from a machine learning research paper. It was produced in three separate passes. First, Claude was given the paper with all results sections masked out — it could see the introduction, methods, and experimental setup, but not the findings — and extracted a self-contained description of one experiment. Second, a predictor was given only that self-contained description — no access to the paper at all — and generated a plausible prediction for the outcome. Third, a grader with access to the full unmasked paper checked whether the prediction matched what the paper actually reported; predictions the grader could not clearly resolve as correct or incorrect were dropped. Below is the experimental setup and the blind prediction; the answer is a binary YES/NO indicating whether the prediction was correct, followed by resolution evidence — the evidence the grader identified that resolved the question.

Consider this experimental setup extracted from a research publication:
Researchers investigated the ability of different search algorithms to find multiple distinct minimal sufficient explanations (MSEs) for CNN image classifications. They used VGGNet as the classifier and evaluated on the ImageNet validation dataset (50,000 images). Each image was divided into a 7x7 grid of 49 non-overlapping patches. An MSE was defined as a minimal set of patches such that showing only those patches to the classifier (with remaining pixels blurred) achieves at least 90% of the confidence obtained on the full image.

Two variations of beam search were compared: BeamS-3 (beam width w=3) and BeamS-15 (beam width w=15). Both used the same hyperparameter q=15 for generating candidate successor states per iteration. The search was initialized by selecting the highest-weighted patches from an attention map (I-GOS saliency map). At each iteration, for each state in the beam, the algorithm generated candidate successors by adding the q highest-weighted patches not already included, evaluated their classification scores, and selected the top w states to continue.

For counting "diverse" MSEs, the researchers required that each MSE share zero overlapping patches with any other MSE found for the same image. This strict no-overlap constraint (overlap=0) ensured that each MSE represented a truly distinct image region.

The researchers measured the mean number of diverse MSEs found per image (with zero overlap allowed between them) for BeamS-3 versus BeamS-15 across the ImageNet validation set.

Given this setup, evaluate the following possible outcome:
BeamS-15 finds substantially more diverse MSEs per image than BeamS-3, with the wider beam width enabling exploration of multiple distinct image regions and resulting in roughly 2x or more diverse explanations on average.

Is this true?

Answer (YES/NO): NO